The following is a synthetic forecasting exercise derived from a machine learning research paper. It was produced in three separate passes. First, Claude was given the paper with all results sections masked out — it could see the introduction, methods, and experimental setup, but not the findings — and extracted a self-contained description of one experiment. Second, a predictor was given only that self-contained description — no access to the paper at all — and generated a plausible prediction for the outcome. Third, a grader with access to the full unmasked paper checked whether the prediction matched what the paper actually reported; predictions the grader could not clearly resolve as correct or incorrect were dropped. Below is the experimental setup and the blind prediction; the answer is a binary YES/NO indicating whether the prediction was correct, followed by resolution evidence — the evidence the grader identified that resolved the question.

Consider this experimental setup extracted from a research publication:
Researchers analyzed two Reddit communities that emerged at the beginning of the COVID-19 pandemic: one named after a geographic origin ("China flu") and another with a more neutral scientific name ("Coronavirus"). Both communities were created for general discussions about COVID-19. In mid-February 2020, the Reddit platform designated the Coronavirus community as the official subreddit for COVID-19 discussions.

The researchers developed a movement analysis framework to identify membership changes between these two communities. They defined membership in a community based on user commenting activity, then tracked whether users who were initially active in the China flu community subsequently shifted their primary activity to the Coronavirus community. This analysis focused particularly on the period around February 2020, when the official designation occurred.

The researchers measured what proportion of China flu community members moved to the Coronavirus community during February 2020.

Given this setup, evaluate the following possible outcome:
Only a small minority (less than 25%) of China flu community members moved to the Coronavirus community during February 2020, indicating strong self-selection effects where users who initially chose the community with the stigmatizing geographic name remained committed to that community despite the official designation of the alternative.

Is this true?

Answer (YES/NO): NO